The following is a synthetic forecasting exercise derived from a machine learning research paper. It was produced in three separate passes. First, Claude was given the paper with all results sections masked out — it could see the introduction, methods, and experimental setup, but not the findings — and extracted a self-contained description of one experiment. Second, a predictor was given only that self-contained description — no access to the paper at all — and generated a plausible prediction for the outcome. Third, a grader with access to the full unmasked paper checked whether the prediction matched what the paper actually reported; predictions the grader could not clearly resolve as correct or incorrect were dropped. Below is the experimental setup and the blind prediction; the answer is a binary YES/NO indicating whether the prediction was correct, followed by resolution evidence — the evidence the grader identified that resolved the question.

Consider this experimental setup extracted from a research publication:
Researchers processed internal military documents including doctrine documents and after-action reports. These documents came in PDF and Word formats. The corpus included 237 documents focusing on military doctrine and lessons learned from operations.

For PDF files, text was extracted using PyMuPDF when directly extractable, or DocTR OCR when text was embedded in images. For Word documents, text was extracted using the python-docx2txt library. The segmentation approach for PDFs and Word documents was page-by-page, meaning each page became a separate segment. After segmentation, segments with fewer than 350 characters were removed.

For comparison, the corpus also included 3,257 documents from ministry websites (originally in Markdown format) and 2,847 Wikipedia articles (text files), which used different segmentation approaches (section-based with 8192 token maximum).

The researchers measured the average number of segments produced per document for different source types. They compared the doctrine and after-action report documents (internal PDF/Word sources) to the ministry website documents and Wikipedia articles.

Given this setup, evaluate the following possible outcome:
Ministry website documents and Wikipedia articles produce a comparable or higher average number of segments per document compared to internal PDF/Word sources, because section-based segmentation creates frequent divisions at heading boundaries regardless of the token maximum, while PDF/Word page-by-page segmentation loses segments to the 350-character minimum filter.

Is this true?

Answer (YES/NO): NO